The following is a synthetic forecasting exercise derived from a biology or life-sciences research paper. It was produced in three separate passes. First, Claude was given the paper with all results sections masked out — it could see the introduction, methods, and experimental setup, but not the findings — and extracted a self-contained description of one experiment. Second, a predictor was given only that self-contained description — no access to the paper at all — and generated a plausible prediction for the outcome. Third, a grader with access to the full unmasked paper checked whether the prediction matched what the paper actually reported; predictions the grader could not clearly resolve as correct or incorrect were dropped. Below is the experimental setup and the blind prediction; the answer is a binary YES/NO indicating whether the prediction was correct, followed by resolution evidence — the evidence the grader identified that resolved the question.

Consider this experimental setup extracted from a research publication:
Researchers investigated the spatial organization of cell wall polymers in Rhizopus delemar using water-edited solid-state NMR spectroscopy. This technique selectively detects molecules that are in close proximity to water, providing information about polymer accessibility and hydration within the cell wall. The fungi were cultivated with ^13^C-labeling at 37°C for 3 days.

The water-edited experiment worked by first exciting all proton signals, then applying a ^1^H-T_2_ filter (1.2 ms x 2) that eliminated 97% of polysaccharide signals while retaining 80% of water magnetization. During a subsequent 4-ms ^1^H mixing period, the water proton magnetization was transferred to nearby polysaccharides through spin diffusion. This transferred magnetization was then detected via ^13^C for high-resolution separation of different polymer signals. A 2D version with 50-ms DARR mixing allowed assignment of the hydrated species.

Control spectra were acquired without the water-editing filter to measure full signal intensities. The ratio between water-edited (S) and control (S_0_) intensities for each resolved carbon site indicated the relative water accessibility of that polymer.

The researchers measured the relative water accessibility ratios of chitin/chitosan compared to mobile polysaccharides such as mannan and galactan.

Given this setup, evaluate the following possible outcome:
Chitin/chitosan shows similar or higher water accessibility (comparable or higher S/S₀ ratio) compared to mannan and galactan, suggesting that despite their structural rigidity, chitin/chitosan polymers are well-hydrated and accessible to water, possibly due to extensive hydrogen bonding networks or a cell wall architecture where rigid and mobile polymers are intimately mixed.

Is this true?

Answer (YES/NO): NO